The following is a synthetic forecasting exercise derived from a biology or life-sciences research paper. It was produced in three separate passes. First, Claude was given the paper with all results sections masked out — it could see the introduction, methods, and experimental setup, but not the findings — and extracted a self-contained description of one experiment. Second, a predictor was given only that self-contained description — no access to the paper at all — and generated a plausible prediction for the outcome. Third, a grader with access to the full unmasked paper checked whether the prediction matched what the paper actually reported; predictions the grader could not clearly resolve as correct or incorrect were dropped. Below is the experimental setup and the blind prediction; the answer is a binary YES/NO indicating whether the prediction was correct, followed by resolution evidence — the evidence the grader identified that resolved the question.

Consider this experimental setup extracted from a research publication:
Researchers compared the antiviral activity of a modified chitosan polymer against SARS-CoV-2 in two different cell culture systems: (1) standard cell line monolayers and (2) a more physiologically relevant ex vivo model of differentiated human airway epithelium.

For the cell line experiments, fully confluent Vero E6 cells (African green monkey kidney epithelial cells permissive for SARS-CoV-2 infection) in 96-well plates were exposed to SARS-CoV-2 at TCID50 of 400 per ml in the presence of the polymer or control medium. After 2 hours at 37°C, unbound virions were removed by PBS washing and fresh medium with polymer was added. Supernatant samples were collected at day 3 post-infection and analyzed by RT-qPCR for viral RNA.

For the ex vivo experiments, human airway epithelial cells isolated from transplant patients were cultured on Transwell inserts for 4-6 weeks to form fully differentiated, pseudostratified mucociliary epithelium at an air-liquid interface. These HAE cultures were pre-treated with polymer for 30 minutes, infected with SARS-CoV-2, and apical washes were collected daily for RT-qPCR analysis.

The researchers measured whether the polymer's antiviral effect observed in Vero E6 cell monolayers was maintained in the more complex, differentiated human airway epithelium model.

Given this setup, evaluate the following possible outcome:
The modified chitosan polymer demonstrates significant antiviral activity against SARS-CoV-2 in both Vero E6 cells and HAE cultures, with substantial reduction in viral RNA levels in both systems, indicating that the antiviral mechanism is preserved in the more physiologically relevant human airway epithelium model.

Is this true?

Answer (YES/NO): YES